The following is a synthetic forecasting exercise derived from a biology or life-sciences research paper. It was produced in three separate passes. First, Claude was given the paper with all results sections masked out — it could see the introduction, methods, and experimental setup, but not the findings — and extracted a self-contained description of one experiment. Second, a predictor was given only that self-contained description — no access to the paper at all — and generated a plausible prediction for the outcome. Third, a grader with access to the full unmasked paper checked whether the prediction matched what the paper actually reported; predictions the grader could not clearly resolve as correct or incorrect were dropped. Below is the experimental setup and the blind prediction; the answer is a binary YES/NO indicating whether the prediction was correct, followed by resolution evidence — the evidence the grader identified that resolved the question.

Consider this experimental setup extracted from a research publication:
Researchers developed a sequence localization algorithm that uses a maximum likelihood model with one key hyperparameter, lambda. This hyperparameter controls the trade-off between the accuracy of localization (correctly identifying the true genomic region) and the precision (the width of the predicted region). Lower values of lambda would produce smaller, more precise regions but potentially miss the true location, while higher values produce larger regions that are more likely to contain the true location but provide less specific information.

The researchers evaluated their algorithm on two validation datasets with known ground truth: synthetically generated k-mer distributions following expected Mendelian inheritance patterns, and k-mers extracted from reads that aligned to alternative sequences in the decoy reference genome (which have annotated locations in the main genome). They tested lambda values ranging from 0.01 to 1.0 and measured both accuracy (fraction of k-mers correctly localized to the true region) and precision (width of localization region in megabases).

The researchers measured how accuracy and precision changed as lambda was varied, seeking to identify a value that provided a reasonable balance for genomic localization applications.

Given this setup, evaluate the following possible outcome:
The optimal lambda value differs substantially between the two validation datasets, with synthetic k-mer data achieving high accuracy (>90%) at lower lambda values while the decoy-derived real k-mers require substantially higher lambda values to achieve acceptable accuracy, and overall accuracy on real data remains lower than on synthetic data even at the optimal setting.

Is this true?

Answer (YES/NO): NO